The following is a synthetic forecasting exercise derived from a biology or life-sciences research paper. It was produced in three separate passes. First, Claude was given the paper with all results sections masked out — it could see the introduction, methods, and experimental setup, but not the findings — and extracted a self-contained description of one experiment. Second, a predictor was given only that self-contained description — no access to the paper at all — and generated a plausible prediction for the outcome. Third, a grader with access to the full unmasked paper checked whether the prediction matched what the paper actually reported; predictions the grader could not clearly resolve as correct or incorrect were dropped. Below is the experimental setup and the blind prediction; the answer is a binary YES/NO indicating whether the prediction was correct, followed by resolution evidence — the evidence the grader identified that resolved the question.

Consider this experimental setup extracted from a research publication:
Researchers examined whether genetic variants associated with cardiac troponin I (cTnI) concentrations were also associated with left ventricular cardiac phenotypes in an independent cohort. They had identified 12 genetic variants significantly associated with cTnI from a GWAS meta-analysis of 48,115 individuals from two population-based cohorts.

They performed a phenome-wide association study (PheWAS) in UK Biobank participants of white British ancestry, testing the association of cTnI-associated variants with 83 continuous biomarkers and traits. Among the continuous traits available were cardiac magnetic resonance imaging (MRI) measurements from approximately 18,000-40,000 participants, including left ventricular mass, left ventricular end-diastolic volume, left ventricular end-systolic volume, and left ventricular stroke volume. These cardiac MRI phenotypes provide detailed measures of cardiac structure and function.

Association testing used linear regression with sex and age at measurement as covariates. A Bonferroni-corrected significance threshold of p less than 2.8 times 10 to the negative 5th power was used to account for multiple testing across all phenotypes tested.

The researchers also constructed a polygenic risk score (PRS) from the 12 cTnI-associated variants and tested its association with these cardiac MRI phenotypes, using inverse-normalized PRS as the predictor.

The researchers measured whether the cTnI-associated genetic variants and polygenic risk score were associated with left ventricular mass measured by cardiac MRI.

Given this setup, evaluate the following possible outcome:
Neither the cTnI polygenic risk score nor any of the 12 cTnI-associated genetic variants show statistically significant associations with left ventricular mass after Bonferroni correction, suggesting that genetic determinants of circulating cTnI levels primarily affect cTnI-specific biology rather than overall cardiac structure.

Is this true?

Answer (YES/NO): YES